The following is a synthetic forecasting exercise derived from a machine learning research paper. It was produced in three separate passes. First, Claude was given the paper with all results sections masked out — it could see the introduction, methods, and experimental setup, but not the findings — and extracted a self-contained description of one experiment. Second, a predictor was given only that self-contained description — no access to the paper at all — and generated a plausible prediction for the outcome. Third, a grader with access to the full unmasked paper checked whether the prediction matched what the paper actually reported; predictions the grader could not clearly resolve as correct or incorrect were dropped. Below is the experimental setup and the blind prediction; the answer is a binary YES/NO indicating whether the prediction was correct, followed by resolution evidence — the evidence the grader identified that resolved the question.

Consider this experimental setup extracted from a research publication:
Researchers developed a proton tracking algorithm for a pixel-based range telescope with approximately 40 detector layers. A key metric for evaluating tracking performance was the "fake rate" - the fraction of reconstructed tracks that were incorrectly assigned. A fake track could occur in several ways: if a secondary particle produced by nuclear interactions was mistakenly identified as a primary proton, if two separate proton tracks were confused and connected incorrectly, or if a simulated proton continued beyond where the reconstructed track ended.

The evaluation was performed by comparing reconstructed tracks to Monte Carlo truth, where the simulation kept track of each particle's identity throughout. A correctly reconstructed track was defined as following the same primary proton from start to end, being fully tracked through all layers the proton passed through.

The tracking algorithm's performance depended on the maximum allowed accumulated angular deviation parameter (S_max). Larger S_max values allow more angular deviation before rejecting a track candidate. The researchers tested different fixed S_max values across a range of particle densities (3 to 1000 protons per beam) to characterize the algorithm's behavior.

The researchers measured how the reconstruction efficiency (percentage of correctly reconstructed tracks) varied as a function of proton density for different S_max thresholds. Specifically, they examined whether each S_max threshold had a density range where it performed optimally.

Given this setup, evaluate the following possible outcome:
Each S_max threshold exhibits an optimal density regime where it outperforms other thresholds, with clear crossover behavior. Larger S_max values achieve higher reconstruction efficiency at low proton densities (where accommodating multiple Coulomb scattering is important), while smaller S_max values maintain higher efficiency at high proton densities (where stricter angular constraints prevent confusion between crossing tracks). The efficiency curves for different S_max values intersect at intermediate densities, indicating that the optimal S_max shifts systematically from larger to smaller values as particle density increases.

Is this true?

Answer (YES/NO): YES